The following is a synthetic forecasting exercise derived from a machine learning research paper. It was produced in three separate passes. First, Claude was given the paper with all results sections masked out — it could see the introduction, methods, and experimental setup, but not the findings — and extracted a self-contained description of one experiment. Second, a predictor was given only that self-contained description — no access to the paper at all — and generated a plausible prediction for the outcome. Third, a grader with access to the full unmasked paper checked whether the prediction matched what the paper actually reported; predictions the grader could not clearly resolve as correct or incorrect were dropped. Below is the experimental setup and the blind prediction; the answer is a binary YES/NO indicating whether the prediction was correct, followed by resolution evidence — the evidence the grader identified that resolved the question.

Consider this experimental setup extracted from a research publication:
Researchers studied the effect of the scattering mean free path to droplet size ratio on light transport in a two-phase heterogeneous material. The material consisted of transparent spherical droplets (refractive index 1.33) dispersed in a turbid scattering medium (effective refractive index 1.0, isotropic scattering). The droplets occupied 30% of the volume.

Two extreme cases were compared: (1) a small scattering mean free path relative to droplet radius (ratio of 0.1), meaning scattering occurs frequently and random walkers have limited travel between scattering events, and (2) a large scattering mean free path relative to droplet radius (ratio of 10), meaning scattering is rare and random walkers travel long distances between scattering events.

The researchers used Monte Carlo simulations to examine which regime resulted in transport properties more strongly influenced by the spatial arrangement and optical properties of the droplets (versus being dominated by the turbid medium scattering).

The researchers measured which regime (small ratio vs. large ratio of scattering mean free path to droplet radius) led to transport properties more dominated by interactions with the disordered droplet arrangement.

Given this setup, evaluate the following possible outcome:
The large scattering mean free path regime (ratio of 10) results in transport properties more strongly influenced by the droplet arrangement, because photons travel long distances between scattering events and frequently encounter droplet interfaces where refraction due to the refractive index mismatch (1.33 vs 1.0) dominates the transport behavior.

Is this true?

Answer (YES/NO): YES